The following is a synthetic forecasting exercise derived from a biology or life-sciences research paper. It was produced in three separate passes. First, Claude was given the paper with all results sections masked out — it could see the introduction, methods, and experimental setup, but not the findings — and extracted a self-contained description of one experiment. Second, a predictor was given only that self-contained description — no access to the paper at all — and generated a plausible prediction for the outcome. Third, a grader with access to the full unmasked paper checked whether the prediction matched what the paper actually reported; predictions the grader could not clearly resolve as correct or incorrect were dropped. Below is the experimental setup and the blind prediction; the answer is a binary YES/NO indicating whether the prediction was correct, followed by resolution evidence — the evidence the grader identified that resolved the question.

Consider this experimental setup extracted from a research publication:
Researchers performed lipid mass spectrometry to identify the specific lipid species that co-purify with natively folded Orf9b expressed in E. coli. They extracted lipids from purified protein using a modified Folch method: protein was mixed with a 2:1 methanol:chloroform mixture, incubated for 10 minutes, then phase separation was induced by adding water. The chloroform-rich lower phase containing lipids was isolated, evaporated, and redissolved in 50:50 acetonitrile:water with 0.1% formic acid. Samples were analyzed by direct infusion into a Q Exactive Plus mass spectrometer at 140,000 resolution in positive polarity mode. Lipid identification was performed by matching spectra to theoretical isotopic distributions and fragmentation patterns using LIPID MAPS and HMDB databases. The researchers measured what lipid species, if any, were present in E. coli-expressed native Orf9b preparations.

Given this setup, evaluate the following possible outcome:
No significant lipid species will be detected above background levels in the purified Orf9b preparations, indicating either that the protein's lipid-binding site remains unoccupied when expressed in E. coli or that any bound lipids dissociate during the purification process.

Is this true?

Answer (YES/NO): NO